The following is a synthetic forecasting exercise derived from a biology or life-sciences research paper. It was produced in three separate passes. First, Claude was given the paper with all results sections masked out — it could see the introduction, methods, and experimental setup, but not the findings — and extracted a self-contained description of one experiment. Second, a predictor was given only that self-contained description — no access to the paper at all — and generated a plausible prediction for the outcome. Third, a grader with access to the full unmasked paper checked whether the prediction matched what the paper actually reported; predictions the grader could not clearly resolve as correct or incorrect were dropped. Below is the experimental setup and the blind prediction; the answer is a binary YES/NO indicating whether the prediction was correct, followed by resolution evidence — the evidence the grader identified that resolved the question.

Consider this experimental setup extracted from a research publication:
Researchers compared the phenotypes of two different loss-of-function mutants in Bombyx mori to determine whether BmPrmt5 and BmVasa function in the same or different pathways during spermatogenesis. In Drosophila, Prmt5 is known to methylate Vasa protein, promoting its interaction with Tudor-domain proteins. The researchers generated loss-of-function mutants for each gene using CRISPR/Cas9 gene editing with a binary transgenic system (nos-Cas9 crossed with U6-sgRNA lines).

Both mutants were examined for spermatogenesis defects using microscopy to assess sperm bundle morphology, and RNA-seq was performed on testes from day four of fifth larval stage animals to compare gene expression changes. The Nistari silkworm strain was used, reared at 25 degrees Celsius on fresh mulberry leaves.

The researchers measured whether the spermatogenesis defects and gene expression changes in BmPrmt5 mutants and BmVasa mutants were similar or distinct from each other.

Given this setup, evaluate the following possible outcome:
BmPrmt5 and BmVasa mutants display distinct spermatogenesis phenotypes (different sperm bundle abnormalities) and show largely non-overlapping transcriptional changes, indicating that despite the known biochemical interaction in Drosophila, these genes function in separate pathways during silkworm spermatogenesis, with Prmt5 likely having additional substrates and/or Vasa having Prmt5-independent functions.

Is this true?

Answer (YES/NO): NO